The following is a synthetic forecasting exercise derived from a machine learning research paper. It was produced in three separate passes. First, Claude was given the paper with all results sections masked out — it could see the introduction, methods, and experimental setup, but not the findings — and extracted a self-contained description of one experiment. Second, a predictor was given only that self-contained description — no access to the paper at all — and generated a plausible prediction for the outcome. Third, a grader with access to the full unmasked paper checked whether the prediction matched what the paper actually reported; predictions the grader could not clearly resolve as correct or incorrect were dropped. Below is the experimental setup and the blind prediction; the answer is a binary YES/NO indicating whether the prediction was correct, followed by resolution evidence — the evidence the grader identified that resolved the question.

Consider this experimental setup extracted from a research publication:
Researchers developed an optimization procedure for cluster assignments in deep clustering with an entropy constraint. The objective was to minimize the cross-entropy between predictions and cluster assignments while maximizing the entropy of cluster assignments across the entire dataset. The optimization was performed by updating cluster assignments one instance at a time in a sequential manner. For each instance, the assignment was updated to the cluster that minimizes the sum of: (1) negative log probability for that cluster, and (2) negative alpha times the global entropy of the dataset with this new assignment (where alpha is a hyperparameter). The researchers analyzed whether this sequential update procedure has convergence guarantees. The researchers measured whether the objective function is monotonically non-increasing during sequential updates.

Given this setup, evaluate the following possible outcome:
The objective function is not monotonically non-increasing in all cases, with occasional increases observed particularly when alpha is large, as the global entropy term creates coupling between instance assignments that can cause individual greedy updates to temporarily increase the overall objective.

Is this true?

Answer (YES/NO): NO